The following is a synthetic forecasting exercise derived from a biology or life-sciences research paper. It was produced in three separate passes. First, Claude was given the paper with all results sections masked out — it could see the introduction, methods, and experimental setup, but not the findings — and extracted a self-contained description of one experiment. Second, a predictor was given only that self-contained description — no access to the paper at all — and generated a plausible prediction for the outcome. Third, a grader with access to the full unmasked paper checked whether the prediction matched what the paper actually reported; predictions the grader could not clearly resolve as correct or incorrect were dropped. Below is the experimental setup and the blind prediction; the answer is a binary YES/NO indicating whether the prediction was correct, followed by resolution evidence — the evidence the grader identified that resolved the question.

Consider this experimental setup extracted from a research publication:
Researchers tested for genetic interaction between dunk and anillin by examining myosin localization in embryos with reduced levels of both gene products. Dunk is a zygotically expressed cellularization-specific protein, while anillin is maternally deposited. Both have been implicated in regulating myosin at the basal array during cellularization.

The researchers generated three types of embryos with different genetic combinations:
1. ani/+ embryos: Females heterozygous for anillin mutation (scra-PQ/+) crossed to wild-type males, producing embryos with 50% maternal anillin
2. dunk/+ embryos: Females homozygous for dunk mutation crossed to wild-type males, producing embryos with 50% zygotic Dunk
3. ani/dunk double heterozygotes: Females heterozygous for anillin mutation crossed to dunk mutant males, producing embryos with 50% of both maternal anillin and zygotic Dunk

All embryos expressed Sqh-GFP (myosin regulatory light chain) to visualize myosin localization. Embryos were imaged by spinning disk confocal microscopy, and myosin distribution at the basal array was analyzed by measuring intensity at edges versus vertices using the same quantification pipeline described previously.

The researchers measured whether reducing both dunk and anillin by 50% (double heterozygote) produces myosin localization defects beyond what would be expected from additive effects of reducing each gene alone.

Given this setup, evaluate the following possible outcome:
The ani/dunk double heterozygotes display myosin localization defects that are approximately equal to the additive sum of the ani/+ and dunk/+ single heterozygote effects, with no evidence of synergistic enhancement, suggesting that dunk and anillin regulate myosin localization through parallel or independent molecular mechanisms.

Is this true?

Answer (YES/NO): NO